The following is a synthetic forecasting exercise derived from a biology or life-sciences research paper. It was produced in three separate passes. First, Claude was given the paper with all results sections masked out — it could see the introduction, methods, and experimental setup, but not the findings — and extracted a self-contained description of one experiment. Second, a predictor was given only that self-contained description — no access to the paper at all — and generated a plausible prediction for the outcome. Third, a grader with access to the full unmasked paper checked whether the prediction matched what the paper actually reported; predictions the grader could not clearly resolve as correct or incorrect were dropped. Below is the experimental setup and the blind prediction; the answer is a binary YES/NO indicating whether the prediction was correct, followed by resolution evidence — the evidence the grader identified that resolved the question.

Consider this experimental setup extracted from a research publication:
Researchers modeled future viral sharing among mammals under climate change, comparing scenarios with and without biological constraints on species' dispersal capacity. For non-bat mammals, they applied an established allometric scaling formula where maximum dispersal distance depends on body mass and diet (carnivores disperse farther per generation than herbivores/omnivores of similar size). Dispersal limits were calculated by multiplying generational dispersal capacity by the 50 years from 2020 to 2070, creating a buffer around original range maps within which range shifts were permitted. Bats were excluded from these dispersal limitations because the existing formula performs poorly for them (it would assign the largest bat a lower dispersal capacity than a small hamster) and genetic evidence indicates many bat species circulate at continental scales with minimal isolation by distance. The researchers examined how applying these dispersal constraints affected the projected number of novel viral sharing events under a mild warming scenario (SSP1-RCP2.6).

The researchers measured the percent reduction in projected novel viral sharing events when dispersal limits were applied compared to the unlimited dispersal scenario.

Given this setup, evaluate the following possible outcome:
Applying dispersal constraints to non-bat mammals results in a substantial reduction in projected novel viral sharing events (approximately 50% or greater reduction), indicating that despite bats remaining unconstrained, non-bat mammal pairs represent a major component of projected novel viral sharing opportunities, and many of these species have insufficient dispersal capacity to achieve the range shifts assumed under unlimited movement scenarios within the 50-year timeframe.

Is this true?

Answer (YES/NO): YES